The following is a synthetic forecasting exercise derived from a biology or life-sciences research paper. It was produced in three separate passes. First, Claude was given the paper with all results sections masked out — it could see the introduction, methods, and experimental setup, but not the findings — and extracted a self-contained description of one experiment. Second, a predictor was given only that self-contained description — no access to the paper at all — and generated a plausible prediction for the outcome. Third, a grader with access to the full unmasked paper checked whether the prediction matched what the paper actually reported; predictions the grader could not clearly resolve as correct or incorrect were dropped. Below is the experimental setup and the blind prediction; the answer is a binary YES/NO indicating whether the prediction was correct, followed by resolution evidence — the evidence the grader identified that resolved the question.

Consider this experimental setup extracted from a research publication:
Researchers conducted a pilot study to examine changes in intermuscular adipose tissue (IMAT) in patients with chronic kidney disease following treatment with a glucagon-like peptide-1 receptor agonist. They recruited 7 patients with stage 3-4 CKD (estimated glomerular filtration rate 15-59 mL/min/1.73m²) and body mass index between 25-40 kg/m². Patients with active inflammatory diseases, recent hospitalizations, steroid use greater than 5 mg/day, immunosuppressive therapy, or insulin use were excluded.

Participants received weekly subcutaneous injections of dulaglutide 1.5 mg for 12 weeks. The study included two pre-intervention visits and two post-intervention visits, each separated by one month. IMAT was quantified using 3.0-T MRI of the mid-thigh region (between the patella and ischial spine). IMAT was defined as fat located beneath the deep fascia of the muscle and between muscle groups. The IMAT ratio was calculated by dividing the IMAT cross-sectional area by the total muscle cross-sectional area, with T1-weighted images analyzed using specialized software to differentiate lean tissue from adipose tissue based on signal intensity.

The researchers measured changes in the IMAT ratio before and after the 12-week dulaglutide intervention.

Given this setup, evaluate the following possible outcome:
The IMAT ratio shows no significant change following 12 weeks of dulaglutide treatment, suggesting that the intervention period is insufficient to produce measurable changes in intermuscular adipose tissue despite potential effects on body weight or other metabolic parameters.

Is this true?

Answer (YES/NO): YES